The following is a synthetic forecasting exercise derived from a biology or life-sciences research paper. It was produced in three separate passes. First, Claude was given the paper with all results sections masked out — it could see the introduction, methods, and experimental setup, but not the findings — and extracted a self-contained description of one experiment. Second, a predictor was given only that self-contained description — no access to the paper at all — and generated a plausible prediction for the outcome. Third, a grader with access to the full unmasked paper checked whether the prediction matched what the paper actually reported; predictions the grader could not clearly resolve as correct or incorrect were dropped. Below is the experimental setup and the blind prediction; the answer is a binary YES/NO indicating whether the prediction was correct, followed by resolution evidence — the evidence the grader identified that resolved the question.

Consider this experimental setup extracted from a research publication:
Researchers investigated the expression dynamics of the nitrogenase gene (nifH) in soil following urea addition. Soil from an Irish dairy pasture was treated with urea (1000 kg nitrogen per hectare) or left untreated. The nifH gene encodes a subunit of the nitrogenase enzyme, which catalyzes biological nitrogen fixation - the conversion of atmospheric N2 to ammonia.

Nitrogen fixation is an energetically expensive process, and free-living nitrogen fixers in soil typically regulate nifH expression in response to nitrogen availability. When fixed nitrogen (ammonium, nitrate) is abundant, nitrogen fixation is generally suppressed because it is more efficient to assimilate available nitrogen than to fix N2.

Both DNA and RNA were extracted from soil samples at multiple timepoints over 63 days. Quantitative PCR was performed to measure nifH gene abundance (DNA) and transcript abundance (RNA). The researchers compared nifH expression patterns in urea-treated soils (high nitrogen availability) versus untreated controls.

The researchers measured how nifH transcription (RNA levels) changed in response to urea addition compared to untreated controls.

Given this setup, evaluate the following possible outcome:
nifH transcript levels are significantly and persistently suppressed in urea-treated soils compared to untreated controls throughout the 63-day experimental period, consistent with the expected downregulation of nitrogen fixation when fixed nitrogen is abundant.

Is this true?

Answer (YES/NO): NO